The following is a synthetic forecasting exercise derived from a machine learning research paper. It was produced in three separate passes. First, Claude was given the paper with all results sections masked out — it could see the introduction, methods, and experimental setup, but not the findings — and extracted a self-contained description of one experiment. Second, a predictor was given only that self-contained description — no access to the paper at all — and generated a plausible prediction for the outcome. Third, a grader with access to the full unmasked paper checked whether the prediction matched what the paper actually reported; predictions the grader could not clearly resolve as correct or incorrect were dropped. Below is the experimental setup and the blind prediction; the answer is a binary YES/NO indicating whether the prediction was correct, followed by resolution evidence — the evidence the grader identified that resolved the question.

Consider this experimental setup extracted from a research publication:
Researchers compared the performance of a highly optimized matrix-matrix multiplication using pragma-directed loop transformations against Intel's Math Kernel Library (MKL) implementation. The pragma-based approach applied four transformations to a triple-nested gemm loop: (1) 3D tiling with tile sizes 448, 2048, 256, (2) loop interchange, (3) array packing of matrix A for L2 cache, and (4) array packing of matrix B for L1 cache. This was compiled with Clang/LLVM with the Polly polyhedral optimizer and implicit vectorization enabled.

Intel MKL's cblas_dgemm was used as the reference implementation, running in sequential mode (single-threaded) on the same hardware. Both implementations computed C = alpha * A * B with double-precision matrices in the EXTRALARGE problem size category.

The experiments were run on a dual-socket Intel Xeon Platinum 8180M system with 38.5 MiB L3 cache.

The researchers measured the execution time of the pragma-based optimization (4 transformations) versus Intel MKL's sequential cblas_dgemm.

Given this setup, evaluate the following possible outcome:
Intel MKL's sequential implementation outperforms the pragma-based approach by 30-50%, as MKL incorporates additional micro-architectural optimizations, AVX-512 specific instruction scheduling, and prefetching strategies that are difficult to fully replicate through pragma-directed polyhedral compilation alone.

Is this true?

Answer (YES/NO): NO